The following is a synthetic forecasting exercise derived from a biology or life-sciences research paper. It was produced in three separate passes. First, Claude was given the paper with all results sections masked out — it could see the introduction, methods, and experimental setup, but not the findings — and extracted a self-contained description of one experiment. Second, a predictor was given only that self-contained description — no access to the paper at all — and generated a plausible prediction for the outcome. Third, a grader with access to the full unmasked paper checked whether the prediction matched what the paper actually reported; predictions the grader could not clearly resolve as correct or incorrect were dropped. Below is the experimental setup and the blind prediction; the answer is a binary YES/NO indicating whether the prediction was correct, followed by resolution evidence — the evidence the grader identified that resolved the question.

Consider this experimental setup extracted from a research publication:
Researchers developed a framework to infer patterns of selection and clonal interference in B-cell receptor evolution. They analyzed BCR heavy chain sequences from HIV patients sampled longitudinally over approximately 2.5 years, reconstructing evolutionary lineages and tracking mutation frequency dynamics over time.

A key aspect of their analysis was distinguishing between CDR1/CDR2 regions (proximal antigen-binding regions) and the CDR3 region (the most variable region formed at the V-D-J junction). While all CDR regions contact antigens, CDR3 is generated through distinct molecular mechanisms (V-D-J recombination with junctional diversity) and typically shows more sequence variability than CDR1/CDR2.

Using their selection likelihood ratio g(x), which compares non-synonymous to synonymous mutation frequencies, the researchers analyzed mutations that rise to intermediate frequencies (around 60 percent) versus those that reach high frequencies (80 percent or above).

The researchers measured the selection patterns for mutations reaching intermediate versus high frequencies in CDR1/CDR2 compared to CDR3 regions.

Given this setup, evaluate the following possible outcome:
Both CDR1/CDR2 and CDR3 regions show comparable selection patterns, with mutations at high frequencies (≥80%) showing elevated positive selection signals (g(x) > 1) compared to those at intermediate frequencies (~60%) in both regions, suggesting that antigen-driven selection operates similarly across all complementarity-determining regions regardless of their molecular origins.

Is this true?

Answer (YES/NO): NO